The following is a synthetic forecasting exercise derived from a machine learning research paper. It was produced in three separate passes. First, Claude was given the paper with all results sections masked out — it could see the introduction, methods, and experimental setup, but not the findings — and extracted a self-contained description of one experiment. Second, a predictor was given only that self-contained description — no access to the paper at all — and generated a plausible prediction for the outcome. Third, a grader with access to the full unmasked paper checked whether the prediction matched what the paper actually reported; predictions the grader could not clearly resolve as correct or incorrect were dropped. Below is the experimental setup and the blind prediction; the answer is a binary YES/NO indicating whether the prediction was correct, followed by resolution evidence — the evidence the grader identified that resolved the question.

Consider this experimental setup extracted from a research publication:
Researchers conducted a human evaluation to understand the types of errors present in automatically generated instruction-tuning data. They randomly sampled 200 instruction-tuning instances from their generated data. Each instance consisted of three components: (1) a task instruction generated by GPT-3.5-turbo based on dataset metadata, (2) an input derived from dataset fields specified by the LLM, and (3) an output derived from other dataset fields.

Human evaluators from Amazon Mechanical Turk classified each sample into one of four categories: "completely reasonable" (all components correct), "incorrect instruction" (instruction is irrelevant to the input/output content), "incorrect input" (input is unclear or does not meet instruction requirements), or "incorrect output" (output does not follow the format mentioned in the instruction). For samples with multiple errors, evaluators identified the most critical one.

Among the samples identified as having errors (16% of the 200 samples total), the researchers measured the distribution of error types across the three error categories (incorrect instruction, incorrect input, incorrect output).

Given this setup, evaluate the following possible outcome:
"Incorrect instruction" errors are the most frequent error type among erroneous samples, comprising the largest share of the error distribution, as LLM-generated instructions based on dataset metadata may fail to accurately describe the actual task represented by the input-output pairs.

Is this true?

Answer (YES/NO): NO